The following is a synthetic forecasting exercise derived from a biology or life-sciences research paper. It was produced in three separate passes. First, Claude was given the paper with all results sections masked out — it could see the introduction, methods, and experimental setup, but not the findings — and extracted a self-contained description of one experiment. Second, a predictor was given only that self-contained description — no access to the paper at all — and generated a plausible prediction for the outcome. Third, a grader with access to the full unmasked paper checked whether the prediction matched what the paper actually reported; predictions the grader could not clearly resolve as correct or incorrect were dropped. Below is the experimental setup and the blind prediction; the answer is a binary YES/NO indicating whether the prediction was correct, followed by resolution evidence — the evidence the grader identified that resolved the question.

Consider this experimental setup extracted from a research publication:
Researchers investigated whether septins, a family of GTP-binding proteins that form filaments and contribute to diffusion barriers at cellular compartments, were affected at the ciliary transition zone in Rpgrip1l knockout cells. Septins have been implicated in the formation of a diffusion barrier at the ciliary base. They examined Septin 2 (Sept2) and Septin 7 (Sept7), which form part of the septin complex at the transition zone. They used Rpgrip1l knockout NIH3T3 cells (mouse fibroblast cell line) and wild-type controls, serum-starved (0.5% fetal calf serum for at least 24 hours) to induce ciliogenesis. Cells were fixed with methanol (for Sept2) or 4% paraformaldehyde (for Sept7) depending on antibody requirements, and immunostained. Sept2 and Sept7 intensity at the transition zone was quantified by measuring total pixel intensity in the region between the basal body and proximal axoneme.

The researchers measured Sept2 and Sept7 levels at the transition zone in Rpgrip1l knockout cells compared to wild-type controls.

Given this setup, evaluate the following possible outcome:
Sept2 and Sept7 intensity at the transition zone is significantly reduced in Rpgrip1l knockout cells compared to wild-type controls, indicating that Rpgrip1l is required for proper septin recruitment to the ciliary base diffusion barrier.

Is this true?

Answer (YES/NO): NO